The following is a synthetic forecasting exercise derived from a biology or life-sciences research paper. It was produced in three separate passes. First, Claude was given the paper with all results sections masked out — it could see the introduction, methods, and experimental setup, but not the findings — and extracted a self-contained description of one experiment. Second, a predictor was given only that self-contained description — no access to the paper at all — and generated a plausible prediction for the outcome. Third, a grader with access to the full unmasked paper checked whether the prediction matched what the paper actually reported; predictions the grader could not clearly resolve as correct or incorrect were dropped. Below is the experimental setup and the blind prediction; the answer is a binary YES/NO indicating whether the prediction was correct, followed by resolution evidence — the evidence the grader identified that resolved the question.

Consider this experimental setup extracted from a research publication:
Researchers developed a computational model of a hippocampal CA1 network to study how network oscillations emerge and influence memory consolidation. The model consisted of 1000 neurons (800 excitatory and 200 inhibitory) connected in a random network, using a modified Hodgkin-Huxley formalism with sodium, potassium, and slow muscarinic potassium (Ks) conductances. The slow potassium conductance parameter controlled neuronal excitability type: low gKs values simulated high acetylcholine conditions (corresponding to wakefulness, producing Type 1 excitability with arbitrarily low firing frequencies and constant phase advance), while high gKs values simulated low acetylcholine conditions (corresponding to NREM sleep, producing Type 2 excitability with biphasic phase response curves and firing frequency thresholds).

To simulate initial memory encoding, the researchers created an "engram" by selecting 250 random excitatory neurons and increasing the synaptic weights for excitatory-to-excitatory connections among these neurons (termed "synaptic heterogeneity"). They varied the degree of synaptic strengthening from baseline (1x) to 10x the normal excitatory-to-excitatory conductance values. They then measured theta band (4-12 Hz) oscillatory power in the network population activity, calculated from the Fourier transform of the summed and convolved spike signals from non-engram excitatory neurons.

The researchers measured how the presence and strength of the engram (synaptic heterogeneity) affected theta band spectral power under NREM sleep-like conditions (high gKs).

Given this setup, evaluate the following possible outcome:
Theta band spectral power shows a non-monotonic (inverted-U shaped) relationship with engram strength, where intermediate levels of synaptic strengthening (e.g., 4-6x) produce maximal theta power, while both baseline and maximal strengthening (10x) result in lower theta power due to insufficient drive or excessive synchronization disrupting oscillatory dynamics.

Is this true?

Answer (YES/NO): NO